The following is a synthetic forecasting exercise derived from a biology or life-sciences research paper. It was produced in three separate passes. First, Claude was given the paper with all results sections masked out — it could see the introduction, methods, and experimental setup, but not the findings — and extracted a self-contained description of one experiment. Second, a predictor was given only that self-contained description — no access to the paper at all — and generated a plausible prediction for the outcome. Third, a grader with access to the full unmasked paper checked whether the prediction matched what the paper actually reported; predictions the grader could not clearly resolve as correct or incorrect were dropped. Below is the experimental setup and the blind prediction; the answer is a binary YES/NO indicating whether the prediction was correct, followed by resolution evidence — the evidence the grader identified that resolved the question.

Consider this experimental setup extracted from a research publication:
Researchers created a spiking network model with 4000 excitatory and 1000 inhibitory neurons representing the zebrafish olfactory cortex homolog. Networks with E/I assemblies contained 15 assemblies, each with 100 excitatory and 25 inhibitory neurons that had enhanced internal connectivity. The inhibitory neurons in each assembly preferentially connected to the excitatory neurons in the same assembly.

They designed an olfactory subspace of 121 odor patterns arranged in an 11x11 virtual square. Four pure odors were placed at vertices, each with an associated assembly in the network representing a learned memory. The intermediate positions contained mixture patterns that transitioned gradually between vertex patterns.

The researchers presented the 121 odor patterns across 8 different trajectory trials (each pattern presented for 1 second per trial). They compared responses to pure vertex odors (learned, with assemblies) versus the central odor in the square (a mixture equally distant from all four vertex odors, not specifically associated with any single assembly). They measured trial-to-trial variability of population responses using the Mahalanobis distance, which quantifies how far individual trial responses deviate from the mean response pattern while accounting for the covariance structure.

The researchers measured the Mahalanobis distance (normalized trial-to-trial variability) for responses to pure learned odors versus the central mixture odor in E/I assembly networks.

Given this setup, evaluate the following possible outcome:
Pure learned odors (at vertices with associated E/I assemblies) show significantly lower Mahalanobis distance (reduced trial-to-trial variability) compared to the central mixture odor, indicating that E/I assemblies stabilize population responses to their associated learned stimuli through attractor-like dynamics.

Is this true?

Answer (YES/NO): NO